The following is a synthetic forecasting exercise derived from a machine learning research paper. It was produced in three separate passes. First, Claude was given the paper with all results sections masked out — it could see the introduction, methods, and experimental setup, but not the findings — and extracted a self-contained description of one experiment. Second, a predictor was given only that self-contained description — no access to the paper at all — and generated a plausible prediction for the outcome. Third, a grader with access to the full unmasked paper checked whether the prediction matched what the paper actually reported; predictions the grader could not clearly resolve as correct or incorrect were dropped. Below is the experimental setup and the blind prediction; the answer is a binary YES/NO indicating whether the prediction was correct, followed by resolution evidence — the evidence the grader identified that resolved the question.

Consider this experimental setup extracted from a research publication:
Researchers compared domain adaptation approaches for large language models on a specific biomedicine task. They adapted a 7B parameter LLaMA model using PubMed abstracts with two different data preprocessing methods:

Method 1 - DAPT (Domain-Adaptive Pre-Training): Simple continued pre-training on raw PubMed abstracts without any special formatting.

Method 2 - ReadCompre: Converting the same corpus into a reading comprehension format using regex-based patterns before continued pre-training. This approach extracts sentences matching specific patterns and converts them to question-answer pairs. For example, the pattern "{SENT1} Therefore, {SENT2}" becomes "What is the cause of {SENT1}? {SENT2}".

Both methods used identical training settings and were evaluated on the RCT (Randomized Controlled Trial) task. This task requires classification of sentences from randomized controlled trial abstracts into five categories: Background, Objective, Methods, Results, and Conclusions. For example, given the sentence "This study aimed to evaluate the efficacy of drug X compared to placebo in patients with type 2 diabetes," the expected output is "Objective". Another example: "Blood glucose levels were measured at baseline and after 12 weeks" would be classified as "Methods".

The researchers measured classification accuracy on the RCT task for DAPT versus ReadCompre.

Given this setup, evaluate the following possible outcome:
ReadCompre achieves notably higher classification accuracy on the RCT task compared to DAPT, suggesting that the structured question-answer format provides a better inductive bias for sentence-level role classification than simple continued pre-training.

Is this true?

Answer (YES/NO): YES